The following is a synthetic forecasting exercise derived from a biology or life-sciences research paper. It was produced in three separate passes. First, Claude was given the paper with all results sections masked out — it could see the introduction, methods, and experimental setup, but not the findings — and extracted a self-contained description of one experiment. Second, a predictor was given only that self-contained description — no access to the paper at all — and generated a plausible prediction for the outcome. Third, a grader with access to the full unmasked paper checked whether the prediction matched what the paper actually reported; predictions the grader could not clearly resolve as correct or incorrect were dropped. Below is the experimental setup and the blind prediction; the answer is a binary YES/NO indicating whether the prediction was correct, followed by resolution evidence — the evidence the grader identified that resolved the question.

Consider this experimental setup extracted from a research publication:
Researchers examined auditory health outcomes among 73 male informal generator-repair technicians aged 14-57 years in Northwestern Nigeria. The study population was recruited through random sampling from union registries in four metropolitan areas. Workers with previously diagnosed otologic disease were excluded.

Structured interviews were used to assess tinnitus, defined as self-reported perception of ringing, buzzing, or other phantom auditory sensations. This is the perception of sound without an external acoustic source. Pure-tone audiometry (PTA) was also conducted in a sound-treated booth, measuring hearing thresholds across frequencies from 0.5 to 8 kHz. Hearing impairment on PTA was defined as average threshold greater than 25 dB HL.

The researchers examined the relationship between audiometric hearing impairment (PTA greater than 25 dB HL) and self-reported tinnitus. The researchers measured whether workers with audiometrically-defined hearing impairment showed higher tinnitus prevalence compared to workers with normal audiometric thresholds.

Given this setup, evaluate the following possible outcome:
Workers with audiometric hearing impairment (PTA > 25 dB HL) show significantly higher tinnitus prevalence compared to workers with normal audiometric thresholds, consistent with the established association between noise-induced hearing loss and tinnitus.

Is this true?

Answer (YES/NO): YES